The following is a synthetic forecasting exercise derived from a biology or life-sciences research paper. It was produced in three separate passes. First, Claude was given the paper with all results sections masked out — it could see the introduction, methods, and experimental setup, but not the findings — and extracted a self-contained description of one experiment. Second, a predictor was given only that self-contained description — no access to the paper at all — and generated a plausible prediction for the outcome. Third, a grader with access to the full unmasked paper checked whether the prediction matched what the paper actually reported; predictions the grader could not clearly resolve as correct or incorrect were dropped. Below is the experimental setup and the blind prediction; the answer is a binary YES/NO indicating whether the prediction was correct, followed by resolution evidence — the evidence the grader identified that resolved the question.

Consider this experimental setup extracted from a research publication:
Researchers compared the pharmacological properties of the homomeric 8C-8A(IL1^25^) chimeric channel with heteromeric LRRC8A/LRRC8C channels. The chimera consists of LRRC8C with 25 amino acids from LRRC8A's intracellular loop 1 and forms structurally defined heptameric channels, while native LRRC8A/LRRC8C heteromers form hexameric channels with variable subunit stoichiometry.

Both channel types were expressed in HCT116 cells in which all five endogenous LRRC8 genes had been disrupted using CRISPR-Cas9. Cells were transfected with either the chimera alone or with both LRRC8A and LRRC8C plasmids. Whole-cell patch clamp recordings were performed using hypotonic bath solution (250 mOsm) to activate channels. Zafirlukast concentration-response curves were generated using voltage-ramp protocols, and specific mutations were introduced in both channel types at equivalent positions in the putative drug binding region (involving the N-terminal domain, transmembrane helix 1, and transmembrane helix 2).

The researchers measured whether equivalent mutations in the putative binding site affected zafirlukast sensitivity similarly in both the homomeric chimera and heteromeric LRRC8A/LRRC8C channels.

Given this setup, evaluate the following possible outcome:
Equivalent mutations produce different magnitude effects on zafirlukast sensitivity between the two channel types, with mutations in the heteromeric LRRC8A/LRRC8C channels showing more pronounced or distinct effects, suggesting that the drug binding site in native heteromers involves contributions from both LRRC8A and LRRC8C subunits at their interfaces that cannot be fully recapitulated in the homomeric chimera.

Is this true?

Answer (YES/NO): NO